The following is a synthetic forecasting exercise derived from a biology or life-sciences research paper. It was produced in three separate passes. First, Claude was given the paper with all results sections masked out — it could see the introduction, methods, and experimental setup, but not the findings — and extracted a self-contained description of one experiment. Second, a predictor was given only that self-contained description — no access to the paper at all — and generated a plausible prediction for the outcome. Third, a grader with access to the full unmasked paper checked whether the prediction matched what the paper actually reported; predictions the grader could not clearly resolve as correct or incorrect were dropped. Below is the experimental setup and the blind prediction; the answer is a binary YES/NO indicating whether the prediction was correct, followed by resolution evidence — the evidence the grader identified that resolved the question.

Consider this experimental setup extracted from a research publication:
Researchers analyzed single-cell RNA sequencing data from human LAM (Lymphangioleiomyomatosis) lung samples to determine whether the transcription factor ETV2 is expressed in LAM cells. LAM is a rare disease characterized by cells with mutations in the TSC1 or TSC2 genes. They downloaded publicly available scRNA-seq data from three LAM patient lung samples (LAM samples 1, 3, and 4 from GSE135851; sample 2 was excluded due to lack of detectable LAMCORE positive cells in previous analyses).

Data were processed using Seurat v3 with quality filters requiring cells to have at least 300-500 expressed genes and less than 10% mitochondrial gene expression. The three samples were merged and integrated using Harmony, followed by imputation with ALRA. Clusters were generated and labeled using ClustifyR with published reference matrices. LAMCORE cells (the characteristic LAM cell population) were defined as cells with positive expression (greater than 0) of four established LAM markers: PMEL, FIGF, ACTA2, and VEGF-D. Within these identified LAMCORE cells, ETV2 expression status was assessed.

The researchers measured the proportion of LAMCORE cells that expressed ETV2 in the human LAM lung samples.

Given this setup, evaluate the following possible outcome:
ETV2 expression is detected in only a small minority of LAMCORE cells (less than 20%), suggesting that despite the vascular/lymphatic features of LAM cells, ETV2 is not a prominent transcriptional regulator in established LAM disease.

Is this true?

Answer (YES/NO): NO